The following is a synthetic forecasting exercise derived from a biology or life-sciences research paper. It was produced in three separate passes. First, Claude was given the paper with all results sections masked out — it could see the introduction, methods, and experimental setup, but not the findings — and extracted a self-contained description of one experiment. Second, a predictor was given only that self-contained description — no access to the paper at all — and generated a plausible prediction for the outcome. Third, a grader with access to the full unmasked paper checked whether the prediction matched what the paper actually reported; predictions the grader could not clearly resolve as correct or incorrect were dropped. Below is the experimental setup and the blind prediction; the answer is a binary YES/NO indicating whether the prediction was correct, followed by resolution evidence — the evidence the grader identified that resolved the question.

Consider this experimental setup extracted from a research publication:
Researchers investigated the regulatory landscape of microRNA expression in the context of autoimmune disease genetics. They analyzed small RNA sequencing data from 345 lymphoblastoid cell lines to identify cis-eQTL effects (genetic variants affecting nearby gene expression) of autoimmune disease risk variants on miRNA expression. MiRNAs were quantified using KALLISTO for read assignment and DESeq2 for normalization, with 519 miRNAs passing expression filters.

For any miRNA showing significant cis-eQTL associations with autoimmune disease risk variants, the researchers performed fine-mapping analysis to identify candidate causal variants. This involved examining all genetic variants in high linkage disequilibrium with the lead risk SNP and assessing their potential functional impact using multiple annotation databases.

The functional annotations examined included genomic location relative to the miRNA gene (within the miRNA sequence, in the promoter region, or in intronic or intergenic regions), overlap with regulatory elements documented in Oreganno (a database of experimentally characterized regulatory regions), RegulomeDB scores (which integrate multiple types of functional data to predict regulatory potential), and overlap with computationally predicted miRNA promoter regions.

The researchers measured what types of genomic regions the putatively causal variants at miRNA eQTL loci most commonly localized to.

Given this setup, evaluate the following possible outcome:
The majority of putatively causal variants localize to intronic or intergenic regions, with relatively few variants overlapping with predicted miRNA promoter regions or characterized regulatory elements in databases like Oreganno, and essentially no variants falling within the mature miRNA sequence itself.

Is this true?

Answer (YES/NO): NO